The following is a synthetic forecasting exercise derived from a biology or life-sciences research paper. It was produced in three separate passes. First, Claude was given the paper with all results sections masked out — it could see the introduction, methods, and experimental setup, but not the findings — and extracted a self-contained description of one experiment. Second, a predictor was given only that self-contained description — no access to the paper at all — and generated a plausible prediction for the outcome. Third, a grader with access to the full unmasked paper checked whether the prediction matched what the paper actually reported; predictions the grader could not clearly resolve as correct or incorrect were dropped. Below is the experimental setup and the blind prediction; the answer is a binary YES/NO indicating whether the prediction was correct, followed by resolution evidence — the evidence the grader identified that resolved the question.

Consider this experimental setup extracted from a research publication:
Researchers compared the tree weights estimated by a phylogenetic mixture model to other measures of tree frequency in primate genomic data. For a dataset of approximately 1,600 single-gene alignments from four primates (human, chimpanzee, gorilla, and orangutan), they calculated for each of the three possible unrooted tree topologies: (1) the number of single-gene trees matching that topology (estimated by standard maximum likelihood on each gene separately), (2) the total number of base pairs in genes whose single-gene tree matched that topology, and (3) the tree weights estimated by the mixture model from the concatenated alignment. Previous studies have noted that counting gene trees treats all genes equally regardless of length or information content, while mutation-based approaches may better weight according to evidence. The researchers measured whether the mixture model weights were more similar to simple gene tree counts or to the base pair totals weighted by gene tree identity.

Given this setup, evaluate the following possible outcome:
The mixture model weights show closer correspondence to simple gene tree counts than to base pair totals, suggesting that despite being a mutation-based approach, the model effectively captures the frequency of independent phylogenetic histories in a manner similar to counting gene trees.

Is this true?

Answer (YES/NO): NO